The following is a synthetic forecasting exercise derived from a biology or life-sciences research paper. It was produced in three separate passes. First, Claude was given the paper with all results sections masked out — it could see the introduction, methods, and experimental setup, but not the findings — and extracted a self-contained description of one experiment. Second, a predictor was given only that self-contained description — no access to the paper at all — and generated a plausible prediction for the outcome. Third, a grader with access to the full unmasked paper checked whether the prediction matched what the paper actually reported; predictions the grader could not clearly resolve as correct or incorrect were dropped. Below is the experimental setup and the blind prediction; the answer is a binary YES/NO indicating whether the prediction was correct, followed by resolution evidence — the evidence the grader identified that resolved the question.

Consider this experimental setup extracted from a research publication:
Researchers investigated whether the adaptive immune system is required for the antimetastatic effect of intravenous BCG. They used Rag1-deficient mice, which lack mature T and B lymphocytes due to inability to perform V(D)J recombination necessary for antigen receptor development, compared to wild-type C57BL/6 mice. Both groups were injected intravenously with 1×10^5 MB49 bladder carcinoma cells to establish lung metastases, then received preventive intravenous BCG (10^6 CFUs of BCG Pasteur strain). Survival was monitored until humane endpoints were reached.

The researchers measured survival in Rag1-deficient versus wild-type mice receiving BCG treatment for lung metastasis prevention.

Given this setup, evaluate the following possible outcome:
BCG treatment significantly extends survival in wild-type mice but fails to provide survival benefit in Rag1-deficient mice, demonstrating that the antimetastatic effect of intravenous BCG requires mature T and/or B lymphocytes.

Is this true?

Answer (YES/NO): NO